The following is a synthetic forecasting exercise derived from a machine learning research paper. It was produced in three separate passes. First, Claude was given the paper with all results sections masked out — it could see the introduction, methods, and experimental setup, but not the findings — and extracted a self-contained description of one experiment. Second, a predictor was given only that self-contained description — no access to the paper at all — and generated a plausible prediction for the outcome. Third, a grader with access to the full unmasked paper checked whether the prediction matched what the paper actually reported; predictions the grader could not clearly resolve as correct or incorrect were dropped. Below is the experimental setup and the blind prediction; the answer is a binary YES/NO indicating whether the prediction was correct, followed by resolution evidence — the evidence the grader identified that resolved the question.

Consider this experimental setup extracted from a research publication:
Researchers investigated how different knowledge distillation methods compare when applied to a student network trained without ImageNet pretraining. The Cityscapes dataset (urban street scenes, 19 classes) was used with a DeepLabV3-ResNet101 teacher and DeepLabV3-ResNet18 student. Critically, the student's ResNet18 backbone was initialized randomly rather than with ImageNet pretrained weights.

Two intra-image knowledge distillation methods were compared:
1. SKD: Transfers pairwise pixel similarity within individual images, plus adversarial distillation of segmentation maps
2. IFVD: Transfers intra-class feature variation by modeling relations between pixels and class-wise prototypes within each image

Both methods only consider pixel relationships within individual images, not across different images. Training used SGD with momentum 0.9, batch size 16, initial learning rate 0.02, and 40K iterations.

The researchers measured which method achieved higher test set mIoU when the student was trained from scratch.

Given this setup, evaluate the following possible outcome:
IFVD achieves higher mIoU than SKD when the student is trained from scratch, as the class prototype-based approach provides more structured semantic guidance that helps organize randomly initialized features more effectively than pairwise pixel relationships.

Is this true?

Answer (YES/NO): NO